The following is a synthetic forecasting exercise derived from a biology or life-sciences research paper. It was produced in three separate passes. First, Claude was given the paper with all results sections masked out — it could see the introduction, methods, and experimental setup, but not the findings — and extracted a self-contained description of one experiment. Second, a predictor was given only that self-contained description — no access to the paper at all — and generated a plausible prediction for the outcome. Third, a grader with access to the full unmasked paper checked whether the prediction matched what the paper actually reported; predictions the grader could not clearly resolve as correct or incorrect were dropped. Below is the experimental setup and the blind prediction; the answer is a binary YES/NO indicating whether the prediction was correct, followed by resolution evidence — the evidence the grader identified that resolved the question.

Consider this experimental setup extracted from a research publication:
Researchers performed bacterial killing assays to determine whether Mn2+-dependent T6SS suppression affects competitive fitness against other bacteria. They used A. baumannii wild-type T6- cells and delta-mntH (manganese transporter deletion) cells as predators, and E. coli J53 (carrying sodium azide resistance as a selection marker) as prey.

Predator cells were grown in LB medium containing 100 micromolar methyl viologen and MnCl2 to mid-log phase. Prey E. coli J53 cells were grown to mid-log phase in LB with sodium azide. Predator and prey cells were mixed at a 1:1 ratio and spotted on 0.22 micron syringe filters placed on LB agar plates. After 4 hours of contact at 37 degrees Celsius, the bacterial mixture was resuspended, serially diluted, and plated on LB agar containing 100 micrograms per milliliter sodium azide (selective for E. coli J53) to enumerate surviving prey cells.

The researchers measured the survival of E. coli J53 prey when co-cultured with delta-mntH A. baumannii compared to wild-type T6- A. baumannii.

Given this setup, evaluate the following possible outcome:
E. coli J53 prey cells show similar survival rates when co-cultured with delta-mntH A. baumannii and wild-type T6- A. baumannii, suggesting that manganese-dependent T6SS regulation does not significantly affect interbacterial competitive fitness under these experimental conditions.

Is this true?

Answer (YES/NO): NO